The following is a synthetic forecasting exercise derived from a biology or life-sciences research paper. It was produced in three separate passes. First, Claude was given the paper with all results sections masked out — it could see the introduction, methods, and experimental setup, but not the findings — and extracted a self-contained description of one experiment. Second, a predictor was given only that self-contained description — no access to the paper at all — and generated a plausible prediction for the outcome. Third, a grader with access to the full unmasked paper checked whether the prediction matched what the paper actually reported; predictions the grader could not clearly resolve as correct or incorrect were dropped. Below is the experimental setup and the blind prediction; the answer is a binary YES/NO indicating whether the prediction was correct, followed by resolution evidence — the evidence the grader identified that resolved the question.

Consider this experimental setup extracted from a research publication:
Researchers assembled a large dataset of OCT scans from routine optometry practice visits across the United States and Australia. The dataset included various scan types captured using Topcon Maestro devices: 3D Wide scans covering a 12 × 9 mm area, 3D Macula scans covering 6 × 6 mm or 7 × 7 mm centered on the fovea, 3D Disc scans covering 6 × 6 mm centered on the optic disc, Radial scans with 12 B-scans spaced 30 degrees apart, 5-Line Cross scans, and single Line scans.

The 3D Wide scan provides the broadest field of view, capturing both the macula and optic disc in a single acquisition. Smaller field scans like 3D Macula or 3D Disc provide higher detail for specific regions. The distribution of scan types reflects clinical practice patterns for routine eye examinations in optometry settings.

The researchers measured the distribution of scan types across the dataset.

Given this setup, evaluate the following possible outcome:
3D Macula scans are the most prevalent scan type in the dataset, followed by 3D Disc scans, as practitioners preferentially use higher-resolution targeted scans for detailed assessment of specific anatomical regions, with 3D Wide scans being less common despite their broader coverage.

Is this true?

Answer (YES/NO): NO